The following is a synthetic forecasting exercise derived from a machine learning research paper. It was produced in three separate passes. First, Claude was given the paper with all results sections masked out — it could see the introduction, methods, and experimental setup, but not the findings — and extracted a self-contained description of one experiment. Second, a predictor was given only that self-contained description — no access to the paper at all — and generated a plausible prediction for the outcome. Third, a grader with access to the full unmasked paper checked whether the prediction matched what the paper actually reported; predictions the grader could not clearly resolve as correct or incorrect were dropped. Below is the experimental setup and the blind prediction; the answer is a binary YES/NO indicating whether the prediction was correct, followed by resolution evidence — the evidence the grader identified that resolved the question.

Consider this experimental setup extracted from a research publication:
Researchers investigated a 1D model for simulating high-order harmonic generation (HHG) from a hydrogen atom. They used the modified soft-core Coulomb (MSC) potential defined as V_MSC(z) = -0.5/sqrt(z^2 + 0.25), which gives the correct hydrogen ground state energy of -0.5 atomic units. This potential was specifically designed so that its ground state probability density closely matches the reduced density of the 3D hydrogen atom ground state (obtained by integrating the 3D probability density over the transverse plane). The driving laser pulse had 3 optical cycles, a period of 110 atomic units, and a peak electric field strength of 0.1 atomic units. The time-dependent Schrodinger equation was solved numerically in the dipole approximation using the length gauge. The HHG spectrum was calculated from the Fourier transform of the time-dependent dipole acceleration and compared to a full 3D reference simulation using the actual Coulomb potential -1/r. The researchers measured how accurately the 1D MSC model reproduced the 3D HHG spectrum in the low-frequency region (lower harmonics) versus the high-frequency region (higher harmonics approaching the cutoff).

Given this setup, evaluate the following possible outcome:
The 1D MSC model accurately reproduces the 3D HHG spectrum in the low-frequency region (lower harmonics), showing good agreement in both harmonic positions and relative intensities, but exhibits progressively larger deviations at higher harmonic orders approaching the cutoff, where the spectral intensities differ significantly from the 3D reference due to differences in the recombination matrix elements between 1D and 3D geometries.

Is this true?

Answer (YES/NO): NO